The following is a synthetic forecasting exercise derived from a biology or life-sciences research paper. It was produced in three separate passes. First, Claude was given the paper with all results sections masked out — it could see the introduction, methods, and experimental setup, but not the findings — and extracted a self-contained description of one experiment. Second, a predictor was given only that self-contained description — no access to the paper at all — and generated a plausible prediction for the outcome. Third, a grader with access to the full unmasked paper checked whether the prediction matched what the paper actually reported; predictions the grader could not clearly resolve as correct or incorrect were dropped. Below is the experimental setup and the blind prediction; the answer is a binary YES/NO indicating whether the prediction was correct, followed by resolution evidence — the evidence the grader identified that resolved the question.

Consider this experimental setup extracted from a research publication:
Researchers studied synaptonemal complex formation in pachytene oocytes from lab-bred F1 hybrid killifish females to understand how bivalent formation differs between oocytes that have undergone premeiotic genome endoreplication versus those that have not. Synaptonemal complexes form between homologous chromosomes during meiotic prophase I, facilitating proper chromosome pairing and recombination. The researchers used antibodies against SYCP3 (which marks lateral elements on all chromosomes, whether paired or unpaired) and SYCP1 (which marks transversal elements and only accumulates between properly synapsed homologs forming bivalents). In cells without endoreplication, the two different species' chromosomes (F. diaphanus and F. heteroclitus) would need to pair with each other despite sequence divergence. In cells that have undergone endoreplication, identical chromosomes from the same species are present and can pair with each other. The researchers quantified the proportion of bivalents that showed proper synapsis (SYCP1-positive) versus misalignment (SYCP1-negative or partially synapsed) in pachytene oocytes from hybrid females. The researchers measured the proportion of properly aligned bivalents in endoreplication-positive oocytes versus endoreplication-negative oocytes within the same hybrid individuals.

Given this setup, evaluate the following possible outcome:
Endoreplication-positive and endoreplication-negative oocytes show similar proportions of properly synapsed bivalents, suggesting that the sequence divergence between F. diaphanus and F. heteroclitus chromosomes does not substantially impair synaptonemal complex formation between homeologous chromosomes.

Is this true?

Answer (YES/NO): NO